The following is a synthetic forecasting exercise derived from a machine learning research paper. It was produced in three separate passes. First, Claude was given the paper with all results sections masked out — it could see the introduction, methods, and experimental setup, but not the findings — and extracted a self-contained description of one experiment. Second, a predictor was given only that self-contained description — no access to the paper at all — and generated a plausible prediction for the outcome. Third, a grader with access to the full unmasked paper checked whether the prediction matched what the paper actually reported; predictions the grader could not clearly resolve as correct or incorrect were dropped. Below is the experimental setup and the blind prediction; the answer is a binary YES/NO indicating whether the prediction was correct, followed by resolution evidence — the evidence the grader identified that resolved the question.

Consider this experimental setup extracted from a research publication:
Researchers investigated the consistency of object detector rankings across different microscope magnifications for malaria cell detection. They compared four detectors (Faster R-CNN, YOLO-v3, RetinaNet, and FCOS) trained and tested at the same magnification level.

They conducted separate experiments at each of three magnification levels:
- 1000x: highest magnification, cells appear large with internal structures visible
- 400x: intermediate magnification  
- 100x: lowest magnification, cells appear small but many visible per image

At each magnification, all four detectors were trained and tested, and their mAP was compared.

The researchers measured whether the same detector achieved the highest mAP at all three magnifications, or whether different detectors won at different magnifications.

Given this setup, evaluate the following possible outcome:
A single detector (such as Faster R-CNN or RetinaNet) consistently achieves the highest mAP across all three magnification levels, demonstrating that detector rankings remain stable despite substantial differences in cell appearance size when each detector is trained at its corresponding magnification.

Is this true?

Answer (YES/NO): YES